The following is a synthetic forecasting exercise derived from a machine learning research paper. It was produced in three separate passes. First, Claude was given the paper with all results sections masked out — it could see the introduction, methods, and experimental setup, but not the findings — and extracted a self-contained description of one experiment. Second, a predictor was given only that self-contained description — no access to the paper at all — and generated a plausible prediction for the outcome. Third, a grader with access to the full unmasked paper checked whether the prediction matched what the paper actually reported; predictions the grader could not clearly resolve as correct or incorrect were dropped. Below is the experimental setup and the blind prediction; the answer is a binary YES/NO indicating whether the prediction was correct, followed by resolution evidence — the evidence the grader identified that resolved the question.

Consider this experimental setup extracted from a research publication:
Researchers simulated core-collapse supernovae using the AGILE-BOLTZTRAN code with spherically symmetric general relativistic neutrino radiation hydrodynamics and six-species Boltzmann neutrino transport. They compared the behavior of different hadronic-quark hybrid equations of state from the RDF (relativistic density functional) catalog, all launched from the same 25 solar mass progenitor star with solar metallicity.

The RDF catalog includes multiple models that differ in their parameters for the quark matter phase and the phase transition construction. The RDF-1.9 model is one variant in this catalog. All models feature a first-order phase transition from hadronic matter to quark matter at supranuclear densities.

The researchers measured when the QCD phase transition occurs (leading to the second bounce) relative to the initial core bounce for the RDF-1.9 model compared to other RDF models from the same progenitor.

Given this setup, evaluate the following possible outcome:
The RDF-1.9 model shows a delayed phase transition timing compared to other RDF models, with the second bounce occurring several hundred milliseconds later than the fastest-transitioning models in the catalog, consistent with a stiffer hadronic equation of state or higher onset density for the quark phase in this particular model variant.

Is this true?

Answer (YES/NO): NO